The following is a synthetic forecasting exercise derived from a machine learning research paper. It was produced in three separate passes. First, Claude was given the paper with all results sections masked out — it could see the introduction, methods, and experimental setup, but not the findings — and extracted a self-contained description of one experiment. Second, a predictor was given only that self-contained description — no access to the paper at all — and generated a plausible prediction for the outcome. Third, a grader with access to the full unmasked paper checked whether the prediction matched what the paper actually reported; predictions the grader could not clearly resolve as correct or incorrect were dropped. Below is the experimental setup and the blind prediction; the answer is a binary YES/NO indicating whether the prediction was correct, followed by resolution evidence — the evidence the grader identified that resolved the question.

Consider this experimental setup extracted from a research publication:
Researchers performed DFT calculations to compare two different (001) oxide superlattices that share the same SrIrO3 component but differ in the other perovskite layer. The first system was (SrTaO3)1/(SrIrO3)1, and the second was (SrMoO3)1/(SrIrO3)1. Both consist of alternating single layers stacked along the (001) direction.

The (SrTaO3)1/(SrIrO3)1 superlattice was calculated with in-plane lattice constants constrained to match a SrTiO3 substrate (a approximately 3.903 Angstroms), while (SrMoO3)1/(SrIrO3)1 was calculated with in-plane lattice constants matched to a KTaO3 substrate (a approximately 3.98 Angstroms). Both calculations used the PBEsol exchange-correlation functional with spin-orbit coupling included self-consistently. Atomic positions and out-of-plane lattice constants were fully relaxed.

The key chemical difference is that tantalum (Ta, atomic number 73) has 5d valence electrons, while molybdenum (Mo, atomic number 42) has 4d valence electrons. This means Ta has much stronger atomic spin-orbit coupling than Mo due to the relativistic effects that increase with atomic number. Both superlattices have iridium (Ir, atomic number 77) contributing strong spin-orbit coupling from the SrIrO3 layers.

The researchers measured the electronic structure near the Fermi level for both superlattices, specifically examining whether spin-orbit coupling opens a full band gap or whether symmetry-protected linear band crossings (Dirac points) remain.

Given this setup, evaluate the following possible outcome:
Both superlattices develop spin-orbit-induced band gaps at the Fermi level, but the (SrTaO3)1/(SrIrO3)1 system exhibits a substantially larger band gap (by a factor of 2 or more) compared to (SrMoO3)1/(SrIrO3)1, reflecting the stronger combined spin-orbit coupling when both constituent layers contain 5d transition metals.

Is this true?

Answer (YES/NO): NO